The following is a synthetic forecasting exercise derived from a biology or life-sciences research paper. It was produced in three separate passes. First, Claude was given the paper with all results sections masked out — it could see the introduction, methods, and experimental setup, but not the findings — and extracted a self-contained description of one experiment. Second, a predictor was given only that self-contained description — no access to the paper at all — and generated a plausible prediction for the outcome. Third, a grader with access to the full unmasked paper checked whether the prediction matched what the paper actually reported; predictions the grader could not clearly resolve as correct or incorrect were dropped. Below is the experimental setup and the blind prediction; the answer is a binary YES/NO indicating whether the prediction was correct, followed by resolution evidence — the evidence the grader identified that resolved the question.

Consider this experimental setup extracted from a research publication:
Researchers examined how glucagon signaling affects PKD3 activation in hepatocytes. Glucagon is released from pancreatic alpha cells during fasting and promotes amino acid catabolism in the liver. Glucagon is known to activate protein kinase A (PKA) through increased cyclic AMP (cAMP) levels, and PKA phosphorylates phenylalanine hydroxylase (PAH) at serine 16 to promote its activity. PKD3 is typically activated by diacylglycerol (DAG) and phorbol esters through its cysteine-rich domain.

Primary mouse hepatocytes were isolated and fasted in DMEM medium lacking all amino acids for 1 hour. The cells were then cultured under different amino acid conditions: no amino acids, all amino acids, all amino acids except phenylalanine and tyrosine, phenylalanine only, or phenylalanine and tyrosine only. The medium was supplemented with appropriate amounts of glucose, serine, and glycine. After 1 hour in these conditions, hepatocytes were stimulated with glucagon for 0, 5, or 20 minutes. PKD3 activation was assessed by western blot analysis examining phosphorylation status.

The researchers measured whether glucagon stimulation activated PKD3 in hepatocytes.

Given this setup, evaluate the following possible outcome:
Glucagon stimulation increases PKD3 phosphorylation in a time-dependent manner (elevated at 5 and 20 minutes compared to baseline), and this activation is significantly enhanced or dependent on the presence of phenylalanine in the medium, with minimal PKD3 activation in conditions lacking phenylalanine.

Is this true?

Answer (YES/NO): NO